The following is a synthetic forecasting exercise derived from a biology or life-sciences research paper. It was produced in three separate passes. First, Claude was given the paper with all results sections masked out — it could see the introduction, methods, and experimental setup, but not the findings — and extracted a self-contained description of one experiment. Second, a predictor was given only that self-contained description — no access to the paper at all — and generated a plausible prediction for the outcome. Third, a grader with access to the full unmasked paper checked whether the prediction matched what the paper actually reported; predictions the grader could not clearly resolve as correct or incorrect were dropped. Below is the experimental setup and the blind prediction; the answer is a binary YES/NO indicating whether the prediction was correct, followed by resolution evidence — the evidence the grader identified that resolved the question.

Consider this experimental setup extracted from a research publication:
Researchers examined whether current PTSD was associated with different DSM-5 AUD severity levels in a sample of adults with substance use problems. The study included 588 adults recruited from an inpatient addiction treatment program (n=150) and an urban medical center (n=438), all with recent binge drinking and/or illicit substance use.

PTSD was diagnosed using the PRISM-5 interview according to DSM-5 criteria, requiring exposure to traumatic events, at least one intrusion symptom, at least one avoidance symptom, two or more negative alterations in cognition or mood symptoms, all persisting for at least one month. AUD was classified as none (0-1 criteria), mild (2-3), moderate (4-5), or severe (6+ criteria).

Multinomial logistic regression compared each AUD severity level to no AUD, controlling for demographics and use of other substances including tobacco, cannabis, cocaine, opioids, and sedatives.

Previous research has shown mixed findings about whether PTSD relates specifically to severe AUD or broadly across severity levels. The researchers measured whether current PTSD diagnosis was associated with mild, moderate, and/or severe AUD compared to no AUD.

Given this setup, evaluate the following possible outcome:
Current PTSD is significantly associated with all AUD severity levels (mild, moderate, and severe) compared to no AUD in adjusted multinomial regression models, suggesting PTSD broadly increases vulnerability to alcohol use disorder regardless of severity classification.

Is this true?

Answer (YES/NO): NO